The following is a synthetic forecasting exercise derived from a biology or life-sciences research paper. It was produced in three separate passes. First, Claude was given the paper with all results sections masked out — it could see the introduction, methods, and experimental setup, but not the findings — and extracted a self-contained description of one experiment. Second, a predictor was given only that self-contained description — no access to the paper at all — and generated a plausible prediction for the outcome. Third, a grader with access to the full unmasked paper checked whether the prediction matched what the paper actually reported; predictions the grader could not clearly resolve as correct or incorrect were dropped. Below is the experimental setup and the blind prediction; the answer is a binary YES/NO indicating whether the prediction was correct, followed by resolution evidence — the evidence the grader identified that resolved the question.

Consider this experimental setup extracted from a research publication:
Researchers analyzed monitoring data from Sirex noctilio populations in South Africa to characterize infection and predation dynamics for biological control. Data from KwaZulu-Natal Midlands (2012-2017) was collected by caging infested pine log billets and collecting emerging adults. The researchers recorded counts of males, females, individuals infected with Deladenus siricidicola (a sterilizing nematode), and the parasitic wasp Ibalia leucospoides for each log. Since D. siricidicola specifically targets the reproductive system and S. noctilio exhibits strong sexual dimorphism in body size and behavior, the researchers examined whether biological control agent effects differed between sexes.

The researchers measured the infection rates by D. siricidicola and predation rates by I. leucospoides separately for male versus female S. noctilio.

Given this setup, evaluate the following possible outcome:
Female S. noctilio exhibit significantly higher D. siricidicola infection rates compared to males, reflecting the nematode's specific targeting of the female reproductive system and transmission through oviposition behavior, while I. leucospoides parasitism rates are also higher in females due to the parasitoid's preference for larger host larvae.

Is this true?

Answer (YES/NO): NO